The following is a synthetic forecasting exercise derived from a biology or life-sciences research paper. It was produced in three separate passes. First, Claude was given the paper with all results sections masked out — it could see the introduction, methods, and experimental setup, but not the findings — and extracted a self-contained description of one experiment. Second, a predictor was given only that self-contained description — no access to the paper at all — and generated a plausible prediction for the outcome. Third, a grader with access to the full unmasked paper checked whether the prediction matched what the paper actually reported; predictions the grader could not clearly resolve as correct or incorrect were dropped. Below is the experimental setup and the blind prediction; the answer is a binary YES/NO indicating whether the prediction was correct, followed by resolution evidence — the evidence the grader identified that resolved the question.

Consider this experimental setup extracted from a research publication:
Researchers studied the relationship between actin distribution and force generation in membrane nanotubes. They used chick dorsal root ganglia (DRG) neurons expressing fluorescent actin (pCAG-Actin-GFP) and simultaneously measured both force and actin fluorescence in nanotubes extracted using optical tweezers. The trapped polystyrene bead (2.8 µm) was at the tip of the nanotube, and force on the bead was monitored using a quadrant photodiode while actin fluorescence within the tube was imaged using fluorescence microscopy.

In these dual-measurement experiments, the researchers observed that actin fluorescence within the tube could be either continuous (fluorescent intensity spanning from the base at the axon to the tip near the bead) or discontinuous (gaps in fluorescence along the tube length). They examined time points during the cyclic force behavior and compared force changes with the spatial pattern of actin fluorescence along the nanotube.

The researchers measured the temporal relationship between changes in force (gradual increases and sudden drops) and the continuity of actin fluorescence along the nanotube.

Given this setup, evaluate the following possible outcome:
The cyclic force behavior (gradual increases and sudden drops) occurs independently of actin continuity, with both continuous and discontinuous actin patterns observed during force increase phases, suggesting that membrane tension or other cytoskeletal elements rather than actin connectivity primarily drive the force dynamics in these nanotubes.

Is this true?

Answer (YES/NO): NO